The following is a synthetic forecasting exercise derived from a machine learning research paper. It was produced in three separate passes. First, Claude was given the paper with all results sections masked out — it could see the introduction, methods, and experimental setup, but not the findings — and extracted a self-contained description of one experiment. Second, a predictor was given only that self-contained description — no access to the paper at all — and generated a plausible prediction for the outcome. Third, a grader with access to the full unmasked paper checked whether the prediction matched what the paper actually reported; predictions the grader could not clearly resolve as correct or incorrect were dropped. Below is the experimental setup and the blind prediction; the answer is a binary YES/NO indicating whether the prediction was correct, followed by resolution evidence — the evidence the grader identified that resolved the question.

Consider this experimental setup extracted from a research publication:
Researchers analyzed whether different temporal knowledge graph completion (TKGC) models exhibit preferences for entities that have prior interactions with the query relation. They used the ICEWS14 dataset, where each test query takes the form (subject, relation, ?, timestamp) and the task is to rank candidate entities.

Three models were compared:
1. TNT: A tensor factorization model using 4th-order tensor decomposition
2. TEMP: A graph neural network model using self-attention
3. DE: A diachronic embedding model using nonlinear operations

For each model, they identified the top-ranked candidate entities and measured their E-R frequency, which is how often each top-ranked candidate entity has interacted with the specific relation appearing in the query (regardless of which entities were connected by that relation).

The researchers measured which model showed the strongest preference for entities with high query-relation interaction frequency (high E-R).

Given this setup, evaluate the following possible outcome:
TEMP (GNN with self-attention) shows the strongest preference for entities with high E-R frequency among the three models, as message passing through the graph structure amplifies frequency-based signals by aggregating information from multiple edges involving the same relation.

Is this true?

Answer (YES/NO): YES